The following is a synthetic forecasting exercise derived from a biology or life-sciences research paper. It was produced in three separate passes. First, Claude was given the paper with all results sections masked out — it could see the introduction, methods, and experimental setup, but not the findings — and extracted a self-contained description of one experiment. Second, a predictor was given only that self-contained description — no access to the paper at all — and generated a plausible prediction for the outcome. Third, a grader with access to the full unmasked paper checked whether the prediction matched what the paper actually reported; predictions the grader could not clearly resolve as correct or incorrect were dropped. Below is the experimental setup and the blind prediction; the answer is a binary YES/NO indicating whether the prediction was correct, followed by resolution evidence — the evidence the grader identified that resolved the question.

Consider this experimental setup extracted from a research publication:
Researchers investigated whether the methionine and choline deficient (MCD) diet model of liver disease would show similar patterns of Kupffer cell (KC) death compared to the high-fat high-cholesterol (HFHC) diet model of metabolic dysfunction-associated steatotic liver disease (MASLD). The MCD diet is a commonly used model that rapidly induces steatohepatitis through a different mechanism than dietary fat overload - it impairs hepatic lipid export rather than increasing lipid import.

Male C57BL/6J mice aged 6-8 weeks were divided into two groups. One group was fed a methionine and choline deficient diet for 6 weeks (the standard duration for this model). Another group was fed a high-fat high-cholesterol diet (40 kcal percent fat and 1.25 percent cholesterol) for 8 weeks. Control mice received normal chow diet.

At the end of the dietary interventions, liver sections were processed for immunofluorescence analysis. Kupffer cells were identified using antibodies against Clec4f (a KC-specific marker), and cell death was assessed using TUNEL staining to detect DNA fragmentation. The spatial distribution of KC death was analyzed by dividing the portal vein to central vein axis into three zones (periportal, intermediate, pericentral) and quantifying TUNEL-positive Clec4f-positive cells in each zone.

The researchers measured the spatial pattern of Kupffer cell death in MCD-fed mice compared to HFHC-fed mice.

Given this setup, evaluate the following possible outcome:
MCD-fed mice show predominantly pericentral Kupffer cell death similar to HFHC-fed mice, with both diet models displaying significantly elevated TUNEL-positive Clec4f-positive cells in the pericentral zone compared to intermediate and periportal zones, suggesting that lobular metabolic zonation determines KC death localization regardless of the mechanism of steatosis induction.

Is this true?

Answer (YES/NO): NO